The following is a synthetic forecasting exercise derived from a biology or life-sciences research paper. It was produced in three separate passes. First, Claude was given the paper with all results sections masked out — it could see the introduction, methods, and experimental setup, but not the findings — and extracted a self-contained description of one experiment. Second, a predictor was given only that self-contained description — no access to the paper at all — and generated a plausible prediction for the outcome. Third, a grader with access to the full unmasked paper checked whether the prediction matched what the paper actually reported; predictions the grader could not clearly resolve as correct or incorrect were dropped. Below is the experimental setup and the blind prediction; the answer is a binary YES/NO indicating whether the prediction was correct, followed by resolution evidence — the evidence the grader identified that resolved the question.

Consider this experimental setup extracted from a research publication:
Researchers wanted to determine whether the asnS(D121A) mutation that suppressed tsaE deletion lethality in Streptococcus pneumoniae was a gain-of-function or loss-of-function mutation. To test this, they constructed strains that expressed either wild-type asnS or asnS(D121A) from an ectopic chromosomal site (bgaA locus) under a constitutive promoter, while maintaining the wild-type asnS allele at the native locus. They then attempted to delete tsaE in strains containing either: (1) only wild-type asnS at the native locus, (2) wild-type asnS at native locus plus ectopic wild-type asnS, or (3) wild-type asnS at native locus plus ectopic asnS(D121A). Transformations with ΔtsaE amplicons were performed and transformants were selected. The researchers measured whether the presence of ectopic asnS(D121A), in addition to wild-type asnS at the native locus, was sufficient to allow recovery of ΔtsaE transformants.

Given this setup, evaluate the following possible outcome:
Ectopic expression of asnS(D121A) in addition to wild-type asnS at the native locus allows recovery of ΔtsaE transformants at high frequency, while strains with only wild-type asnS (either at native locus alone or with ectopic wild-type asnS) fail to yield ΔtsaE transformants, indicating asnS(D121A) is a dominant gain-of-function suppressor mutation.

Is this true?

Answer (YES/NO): YES